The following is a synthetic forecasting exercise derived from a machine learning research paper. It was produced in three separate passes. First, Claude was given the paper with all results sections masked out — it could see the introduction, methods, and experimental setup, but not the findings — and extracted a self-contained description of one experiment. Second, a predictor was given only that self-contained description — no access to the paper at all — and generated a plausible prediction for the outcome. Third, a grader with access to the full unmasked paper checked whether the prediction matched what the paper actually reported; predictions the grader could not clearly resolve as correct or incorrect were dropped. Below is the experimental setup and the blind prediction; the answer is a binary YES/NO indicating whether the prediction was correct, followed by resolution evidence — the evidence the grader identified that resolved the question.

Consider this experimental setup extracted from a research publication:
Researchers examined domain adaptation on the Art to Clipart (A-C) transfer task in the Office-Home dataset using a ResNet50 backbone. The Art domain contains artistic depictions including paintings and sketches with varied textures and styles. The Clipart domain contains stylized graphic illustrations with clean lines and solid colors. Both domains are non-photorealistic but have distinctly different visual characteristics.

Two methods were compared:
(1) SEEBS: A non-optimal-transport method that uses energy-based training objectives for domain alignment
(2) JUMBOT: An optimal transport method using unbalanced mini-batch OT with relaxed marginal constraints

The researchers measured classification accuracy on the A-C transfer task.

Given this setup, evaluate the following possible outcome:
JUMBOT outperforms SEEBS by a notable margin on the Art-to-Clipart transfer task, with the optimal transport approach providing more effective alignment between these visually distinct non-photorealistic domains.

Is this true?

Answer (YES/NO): NO